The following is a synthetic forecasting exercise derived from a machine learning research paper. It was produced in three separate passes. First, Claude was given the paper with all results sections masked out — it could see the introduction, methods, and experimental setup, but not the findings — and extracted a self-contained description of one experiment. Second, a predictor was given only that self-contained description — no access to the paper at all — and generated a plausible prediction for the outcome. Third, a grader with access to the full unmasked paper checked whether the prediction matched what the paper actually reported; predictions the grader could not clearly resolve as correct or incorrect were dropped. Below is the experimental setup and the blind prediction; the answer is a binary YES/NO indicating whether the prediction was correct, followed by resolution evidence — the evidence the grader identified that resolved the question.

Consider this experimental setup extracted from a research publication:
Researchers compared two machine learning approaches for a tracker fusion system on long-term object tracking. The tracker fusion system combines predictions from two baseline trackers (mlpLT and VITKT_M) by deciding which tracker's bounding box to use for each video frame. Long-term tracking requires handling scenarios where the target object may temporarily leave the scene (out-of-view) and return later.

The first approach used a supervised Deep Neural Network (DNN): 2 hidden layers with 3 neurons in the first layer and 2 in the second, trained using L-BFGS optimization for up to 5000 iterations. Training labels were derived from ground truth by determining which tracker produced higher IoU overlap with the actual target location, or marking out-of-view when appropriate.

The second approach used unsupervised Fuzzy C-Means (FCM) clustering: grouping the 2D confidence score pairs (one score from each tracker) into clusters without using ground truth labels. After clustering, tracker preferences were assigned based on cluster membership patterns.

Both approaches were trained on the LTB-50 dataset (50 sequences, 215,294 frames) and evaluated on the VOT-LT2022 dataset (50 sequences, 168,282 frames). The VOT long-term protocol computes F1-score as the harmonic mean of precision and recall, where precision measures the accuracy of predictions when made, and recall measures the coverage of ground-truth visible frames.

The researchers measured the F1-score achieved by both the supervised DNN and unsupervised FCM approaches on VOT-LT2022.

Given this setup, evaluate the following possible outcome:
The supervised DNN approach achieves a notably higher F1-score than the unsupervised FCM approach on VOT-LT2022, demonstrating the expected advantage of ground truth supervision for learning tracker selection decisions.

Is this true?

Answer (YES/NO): NO